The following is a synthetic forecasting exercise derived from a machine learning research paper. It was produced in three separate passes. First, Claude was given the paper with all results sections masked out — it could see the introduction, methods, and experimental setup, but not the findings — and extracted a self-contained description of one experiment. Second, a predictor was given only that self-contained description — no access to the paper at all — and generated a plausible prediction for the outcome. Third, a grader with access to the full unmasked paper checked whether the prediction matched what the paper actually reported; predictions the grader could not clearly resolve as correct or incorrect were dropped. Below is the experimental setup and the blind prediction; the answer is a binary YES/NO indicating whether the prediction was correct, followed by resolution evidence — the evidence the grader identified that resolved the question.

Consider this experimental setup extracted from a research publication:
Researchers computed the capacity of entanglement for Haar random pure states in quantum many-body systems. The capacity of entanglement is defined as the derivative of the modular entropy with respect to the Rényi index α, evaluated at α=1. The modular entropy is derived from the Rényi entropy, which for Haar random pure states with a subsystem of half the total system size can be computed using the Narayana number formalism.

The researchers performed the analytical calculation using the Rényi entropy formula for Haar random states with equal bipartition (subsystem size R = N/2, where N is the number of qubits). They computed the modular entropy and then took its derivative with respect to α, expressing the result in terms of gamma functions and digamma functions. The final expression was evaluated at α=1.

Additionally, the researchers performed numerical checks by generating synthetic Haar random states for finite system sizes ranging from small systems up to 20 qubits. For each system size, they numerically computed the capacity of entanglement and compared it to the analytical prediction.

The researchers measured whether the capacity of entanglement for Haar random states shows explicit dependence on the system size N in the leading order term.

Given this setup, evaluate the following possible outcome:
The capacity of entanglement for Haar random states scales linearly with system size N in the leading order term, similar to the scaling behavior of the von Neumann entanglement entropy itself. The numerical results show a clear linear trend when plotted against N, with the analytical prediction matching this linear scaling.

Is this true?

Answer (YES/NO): NO